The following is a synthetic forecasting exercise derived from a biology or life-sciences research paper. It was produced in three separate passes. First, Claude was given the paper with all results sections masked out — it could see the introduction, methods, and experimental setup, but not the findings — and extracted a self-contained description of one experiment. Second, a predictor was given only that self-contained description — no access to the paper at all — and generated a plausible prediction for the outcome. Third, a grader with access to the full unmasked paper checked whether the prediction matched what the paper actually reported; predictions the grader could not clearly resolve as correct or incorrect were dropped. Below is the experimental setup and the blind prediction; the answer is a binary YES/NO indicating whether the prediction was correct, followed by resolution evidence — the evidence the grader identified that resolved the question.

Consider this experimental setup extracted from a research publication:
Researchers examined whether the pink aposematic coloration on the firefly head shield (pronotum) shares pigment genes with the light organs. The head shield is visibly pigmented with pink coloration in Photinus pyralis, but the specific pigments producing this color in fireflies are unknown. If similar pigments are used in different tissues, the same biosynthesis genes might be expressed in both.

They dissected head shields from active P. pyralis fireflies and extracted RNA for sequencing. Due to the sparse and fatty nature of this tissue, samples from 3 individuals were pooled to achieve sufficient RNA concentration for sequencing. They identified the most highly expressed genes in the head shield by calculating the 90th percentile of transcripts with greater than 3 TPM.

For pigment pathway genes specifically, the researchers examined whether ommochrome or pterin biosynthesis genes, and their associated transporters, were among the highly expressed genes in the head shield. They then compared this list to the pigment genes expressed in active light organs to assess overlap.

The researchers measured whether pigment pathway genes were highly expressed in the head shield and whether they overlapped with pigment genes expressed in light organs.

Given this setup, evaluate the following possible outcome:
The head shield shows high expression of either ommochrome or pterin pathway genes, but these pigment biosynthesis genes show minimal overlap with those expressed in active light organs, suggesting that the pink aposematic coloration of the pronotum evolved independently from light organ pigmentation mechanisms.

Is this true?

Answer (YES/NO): NO